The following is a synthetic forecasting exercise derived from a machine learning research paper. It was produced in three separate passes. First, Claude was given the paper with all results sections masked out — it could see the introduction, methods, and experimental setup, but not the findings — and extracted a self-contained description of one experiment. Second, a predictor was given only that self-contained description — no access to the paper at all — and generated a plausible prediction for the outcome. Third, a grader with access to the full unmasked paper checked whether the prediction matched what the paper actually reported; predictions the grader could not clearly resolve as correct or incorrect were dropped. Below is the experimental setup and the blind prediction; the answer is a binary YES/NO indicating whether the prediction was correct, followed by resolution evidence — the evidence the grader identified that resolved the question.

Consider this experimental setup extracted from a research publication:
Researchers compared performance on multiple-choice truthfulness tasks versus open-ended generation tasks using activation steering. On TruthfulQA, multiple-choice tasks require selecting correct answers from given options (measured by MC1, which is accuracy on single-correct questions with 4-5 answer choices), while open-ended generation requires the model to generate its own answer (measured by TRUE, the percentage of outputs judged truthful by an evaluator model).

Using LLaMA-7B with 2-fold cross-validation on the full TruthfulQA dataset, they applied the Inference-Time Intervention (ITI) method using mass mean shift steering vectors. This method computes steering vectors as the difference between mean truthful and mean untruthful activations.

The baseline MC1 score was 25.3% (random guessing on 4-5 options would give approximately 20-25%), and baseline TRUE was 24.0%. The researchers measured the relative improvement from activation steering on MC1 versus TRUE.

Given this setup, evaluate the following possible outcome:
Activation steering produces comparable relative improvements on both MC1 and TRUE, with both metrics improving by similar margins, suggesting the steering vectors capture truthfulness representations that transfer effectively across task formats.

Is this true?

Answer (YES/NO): NO